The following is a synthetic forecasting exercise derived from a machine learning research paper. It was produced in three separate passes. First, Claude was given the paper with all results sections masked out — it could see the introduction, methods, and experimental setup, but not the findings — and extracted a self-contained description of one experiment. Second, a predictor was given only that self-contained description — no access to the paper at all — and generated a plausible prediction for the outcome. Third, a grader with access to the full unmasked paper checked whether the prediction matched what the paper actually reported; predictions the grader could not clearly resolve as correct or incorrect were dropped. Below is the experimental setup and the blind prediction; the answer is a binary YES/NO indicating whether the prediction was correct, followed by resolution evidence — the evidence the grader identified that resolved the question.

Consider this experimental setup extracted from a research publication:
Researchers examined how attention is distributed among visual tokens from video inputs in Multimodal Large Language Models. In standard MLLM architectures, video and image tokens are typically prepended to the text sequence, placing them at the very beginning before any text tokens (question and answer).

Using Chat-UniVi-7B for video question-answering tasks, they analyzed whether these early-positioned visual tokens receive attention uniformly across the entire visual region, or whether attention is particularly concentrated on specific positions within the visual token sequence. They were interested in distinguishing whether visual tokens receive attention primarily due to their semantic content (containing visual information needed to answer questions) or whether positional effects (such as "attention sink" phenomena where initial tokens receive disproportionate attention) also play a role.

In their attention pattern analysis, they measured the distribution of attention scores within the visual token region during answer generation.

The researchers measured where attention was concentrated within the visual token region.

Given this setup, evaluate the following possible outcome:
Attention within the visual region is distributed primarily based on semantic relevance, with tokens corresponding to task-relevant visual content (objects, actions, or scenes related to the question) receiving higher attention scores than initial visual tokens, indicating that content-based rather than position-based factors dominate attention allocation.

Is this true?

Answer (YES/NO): NO